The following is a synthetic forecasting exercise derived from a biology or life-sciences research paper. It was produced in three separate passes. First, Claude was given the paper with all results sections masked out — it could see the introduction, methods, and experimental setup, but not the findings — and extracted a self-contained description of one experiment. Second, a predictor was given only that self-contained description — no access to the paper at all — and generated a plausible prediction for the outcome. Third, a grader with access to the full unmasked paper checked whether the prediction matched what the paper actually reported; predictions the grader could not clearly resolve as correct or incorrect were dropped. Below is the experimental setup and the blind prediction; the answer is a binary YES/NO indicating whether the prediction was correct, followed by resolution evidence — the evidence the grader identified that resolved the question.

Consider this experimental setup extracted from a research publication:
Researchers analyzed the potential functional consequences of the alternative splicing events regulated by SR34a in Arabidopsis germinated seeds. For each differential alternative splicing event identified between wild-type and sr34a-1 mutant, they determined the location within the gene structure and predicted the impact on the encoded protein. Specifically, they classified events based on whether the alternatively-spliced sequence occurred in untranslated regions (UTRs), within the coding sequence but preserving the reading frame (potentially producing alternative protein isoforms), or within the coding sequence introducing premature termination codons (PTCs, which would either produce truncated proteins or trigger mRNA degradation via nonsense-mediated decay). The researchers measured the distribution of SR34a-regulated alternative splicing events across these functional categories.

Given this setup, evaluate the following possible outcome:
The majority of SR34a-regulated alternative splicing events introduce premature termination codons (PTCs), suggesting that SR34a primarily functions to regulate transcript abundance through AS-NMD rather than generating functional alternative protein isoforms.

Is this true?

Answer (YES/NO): YES